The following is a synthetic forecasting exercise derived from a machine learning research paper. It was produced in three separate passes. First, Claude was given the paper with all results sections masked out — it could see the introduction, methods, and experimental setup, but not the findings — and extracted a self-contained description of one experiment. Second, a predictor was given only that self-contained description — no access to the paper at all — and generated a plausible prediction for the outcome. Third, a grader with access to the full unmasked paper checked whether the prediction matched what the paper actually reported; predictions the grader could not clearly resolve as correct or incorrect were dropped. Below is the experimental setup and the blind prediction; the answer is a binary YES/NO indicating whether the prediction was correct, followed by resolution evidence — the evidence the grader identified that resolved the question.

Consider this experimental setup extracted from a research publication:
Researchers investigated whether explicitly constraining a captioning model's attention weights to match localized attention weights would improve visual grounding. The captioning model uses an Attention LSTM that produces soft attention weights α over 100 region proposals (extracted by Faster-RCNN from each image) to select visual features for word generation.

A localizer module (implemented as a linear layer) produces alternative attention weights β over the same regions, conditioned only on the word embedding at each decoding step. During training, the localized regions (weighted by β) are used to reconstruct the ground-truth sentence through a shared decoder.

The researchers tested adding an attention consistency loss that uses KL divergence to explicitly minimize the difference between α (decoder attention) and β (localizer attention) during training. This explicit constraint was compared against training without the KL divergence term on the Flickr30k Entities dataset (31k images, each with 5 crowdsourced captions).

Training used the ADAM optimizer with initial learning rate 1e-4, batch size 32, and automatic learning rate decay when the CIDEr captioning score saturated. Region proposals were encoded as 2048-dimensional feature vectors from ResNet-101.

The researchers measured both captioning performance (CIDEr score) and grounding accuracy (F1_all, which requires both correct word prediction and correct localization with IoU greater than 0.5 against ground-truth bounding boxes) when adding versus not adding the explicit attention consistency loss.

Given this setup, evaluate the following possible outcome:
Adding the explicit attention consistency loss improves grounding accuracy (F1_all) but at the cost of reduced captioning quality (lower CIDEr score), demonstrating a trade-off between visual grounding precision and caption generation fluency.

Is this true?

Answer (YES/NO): NO